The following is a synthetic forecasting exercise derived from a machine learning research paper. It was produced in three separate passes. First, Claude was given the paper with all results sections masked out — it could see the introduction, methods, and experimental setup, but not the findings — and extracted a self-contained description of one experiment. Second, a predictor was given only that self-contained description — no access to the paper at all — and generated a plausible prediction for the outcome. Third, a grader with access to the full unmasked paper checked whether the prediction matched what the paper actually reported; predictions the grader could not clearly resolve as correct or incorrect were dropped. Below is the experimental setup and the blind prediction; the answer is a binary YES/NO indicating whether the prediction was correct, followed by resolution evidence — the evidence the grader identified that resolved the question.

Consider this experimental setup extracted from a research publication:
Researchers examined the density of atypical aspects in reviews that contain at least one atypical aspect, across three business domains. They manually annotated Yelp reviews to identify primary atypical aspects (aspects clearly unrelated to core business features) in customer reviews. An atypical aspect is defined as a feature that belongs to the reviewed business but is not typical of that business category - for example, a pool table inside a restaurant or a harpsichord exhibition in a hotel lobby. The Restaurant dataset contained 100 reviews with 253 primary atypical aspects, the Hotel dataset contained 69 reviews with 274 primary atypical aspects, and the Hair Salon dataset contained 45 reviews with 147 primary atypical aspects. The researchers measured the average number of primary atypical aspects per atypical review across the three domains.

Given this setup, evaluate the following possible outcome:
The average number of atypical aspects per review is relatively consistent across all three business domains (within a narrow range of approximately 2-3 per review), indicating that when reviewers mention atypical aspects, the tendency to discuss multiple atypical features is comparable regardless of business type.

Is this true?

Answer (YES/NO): NO